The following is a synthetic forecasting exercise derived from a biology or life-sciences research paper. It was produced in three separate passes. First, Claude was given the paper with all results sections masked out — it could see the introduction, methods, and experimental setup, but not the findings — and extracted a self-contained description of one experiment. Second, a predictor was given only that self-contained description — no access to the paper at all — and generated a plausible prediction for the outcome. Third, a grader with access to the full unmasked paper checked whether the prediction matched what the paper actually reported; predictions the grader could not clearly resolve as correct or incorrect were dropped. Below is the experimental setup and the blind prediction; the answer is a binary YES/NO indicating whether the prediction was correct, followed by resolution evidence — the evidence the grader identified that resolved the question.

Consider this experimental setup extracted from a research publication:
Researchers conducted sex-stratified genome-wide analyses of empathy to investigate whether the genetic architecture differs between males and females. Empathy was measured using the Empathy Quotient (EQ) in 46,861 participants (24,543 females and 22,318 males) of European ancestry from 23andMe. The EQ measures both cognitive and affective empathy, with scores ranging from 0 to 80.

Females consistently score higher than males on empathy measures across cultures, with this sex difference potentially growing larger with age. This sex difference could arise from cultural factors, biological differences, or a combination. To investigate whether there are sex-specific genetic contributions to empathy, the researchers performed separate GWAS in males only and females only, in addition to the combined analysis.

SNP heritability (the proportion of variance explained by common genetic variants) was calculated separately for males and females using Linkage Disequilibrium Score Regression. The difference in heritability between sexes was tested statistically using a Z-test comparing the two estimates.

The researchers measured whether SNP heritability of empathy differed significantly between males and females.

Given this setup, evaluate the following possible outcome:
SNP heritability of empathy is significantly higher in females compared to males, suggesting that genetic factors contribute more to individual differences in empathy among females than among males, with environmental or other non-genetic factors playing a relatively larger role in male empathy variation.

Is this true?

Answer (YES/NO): NO